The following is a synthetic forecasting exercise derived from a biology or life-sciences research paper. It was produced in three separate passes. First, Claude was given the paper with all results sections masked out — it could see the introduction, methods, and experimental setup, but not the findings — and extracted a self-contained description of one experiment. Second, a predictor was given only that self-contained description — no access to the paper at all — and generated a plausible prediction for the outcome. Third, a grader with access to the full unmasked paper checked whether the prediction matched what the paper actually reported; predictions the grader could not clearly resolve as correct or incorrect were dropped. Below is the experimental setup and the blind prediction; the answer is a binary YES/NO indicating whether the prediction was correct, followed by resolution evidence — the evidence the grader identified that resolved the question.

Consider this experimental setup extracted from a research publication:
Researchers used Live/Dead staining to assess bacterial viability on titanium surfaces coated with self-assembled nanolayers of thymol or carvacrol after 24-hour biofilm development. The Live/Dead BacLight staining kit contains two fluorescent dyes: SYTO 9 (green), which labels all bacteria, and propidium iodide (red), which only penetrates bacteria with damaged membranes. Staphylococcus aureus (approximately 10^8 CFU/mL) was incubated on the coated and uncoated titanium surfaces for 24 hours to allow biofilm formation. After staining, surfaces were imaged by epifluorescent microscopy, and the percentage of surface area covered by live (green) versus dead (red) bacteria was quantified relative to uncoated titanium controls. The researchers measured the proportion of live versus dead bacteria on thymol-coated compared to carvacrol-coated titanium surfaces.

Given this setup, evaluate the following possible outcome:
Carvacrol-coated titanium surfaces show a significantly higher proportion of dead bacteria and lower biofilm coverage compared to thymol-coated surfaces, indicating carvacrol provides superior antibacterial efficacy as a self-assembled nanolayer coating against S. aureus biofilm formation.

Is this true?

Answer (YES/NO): NO